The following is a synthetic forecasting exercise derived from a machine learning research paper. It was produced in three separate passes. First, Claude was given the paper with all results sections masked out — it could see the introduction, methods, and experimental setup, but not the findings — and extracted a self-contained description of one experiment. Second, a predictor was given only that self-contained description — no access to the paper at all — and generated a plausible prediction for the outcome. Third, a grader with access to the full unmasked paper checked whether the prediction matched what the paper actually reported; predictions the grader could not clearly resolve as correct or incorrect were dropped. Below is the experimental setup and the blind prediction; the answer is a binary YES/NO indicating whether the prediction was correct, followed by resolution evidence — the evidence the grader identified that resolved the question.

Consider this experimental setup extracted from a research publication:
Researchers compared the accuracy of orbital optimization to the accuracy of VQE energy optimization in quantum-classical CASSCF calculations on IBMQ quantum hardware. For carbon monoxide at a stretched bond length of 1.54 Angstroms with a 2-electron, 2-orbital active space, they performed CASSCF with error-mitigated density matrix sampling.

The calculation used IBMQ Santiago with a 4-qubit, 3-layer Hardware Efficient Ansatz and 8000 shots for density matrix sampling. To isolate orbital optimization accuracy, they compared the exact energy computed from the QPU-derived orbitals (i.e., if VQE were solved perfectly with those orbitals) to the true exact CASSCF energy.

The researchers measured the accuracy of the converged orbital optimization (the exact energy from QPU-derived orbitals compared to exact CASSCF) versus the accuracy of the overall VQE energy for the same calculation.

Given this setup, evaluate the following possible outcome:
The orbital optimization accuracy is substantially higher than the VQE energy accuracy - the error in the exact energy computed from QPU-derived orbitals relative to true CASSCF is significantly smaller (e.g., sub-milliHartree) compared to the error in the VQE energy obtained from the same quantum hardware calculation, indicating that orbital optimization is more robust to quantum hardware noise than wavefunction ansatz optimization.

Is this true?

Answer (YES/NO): YES